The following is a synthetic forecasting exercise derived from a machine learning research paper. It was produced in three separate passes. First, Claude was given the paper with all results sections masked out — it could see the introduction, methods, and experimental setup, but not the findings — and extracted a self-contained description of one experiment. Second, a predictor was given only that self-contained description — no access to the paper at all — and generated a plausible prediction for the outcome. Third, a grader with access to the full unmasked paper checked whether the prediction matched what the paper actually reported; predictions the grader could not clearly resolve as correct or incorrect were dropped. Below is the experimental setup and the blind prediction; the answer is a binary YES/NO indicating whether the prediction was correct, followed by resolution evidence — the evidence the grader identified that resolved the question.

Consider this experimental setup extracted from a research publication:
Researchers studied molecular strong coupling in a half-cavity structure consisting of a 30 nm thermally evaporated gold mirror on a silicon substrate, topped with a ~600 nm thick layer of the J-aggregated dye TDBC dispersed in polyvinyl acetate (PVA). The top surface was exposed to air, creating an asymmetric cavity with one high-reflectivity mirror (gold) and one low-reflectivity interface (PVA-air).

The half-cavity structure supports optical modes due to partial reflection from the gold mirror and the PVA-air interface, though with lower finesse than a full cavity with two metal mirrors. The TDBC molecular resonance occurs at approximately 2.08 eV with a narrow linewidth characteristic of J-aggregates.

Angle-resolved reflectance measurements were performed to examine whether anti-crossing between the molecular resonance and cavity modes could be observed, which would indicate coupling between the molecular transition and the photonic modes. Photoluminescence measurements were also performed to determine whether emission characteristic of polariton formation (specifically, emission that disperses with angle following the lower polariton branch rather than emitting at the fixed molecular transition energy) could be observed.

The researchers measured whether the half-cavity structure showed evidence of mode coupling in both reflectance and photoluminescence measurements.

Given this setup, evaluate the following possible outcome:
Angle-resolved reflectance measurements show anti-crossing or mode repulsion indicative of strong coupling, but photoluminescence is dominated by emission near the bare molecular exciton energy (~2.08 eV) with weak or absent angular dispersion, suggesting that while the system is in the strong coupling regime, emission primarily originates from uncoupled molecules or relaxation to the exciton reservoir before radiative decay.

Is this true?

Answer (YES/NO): NO